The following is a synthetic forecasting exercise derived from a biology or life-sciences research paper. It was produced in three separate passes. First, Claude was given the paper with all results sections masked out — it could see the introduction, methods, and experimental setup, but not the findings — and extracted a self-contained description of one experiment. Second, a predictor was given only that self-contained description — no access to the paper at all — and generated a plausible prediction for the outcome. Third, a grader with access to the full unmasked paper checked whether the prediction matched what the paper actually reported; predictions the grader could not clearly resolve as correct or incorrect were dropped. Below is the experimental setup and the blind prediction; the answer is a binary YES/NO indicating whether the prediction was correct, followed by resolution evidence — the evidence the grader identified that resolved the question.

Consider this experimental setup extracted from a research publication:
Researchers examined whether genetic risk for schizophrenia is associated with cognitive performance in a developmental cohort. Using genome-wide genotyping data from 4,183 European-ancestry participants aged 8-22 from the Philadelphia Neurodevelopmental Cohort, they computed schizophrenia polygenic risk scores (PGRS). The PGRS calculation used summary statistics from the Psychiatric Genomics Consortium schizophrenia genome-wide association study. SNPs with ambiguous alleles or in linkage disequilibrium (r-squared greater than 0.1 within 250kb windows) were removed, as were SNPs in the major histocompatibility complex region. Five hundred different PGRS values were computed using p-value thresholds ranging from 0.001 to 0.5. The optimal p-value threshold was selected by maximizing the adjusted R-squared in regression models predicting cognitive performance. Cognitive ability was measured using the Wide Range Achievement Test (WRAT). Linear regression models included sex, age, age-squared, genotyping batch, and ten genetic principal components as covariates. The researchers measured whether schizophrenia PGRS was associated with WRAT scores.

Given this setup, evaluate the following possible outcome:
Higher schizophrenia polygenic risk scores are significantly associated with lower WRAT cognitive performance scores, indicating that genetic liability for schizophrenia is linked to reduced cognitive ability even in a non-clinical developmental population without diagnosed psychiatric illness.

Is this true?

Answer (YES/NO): NO